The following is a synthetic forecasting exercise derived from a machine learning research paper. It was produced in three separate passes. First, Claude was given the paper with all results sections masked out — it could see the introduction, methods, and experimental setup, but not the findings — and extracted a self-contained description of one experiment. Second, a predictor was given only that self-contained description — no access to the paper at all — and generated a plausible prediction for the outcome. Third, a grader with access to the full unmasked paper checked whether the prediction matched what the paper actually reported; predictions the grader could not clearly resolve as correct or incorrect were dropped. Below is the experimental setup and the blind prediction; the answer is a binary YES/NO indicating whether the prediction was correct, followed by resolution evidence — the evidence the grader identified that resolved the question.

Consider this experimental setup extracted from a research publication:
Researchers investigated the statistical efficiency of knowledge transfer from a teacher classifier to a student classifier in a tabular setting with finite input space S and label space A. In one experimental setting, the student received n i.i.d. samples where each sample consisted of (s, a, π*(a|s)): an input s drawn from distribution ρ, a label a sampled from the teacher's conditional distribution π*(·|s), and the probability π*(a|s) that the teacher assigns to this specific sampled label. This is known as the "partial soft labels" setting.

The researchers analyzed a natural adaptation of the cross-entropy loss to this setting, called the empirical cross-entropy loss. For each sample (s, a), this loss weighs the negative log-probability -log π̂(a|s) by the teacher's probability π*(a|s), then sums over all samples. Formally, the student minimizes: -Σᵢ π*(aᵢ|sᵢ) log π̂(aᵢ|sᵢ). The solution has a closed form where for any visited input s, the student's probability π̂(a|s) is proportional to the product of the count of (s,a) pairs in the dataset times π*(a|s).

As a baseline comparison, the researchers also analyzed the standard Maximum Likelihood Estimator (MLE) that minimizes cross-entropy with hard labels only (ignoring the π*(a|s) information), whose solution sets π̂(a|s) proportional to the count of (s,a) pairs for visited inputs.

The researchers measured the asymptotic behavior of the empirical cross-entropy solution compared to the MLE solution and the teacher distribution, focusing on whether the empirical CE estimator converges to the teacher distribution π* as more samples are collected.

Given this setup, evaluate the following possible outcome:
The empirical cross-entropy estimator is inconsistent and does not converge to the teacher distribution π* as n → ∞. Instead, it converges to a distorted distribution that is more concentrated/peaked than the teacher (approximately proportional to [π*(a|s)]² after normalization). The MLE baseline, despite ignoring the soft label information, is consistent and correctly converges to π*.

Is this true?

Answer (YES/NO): YES